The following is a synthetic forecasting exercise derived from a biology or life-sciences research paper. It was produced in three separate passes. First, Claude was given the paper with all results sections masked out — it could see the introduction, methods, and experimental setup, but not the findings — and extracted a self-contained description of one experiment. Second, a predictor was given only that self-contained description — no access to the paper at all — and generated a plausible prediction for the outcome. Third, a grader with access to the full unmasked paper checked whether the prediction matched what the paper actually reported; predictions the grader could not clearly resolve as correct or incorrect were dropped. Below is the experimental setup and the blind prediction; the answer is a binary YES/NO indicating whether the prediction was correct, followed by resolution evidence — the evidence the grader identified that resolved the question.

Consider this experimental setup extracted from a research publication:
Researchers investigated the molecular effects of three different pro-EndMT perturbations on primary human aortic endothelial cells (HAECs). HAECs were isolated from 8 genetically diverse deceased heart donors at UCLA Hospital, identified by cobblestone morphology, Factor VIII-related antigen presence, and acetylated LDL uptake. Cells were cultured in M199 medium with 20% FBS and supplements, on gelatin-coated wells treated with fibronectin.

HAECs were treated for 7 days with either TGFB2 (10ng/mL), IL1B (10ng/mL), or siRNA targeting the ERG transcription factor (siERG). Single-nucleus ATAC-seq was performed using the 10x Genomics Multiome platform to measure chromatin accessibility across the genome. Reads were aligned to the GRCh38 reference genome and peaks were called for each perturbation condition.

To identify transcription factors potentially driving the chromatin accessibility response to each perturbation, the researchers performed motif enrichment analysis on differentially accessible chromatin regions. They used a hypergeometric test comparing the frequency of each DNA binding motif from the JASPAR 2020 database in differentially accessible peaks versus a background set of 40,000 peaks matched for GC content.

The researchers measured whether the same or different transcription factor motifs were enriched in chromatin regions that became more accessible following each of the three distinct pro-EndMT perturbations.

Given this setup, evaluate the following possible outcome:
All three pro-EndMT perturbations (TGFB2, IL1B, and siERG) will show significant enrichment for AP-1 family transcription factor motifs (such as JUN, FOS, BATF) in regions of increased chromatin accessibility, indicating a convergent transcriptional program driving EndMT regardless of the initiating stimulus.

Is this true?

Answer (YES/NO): NO